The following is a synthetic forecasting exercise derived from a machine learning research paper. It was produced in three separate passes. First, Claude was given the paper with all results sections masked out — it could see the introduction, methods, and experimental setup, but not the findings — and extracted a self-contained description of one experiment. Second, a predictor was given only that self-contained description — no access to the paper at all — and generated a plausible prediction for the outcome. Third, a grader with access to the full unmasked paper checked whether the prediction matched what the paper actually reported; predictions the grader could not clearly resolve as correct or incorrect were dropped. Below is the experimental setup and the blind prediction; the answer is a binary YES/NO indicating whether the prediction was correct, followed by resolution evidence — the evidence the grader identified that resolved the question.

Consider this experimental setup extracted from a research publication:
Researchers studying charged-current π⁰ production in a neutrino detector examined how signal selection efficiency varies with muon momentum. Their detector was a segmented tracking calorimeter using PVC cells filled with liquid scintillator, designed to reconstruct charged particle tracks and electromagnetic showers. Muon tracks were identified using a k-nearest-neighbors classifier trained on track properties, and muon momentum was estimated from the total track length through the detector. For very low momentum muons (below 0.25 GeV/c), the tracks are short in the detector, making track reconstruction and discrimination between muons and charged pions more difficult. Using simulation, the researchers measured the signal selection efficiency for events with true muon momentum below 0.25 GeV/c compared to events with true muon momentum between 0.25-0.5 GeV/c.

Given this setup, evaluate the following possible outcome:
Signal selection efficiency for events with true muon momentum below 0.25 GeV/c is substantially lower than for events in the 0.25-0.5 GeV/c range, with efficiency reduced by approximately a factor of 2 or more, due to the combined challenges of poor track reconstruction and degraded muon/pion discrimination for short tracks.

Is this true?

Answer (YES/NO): YES